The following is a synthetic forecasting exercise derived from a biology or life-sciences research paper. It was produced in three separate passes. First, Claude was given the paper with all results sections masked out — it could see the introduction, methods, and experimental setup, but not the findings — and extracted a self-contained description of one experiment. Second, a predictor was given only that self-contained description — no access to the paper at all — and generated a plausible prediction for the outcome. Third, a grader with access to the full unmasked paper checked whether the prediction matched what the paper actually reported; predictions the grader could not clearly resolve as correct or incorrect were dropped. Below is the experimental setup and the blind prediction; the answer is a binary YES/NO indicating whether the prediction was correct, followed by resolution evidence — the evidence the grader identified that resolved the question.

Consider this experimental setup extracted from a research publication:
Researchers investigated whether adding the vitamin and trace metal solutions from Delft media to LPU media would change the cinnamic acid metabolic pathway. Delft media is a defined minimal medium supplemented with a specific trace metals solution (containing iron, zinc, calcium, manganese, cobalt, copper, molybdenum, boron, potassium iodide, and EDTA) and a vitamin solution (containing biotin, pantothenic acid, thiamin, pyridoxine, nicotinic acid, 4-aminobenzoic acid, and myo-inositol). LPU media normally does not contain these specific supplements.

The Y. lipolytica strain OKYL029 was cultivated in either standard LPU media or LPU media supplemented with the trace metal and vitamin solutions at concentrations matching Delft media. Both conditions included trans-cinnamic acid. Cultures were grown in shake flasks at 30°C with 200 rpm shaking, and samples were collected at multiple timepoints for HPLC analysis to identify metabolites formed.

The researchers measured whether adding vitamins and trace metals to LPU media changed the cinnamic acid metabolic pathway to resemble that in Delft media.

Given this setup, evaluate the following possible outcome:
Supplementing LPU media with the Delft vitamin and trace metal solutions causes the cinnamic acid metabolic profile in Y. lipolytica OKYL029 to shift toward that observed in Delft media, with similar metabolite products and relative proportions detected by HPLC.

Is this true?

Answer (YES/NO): NO